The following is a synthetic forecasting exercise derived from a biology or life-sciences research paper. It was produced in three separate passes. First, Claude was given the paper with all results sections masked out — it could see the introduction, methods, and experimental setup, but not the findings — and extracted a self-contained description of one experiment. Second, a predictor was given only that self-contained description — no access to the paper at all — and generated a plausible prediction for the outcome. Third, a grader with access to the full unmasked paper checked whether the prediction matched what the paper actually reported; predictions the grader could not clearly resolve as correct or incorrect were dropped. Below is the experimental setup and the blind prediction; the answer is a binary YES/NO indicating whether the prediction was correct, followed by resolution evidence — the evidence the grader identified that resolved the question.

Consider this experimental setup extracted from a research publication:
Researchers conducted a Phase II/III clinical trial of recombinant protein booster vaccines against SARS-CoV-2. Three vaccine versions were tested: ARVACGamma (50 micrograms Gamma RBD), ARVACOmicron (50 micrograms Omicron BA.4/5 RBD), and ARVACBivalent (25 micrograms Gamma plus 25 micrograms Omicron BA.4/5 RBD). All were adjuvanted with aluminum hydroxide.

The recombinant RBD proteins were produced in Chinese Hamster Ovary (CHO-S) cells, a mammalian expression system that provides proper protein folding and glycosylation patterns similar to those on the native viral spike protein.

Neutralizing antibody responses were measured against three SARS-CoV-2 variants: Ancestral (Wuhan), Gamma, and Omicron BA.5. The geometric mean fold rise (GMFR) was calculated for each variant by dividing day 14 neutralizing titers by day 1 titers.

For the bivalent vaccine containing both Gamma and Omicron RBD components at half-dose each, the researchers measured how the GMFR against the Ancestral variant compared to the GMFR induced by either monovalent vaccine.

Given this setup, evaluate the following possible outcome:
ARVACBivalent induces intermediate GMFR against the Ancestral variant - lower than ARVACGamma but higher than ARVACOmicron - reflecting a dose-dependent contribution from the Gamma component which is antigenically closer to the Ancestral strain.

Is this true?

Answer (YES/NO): NO